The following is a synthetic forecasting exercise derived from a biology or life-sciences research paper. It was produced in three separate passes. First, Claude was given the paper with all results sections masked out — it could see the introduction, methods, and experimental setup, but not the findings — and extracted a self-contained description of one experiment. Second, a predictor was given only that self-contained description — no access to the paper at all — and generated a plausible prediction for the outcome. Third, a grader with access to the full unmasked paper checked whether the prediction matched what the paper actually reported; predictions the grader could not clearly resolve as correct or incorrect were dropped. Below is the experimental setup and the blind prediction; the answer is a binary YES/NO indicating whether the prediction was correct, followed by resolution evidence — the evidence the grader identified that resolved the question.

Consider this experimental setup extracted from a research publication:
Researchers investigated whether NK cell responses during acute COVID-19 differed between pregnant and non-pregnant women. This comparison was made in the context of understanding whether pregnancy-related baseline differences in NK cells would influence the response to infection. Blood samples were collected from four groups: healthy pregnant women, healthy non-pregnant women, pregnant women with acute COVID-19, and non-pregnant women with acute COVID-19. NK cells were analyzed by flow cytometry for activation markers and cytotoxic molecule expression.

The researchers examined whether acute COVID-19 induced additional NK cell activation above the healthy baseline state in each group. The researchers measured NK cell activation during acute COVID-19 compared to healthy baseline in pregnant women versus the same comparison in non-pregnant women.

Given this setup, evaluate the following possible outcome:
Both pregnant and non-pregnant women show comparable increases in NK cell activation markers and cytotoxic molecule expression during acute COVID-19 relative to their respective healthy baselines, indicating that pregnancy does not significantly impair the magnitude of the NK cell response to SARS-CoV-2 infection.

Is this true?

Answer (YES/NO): NO